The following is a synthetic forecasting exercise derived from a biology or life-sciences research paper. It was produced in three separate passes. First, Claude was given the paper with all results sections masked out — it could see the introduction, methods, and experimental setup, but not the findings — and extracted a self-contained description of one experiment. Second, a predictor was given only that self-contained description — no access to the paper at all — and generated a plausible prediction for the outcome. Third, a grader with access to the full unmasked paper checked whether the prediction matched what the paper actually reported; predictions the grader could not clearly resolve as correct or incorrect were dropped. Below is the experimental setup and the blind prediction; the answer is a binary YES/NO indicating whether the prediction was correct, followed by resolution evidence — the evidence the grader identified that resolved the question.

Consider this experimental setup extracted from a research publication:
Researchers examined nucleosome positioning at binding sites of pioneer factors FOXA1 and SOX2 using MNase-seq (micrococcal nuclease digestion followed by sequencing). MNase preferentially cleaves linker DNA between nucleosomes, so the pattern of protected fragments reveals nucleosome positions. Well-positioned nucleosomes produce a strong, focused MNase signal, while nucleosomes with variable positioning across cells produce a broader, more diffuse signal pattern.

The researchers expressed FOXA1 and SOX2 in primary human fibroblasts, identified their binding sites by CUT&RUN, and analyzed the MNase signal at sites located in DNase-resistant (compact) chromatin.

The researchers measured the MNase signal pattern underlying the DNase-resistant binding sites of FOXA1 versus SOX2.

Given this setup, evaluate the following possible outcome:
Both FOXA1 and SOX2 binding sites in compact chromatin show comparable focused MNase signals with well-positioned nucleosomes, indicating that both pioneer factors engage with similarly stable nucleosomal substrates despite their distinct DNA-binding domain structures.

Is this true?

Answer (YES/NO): NO